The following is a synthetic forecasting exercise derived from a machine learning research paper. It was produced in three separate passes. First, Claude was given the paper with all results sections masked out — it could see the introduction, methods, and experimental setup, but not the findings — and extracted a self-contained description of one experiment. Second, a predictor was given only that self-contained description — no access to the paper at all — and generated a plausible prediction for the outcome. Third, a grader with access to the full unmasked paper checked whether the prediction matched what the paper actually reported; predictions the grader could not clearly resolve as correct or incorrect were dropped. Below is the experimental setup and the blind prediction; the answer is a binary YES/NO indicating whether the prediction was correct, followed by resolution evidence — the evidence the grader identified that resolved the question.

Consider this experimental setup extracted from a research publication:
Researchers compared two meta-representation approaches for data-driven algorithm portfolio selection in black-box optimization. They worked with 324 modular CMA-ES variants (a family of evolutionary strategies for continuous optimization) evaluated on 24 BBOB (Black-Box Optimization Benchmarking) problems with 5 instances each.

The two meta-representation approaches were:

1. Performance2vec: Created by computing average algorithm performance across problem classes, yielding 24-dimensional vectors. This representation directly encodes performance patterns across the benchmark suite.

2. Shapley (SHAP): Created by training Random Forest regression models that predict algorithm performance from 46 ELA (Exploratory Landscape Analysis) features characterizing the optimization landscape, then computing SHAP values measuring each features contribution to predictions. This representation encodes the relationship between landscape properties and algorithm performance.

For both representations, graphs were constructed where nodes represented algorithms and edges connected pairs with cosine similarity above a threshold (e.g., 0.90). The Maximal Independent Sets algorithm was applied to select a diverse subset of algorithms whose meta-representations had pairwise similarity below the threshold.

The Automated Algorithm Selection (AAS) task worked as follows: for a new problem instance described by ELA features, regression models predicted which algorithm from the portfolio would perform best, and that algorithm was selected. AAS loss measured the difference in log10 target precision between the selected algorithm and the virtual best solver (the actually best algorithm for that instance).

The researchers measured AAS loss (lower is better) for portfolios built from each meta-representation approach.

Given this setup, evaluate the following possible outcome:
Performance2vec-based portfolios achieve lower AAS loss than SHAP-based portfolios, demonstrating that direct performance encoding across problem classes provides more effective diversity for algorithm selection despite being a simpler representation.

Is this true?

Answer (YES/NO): NO